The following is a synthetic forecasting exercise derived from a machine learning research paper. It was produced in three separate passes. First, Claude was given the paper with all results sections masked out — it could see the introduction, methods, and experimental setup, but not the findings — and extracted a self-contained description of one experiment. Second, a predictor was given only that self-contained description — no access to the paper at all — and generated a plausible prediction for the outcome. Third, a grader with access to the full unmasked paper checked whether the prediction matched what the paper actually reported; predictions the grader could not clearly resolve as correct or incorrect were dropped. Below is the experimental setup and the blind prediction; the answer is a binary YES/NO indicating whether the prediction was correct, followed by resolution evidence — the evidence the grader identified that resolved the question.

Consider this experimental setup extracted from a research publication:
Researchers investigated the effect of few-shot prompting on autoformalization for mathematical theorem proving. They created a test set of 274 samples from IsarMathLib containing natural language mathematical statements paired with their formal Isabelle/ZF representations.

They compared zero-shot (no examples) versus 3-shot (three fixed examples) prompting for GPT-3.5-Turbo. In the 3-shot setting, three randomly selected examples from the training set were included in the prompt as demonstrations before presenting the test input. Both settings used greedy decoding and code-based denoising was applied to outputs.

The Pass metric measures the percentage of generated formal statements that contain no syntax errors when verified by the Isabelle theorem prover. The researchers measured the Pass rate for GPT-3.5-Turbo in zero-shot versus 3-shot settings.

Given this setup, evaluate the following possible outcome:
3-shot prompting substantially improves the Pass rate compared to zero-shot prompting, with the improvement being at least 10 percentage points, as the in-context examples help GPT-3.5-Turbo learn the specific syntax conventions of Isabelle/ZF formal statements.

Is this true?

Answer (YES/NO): NO